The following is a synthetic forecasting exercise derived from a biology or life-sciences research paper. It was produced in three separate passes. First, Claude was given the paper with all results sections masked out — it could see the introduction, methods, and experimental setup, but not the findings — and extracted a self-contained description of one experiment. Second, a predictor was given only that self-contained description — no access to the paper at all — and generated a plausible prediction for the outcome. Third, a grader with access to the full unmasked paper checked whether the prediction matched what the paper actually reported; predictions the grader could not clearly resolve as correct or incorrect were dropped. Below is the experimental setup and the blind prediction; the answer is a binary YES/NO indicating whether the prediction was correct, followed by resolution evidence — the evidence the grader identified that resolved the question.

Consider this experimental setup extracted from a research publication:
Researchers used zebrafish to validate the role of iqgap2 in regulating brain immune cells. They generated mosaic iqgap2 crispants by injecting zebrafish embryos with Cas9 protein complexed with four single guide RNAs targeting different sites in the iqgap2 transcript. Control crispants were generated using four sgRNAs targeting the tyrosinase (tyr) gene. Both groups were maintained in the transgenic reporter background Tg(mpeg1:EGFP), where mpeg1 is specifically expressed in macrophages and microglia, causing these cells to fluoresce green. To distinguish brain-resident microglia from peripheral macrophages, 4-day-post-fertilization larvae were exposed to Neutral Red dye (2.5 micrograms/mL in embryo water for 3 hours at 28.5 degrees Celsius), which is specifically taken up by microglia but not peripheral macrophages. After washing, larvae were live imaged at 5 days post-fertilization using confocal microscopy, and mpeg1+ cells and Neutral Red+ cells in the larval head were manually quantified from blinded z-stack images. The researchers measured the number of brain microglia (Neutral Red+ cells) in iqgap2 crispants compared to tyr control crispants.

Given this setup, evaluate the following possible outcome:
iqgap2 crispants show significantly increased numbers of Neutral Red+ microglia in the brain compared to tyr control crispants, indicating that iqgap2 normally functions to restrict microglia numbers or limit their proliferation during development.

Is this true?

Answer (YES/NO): NO